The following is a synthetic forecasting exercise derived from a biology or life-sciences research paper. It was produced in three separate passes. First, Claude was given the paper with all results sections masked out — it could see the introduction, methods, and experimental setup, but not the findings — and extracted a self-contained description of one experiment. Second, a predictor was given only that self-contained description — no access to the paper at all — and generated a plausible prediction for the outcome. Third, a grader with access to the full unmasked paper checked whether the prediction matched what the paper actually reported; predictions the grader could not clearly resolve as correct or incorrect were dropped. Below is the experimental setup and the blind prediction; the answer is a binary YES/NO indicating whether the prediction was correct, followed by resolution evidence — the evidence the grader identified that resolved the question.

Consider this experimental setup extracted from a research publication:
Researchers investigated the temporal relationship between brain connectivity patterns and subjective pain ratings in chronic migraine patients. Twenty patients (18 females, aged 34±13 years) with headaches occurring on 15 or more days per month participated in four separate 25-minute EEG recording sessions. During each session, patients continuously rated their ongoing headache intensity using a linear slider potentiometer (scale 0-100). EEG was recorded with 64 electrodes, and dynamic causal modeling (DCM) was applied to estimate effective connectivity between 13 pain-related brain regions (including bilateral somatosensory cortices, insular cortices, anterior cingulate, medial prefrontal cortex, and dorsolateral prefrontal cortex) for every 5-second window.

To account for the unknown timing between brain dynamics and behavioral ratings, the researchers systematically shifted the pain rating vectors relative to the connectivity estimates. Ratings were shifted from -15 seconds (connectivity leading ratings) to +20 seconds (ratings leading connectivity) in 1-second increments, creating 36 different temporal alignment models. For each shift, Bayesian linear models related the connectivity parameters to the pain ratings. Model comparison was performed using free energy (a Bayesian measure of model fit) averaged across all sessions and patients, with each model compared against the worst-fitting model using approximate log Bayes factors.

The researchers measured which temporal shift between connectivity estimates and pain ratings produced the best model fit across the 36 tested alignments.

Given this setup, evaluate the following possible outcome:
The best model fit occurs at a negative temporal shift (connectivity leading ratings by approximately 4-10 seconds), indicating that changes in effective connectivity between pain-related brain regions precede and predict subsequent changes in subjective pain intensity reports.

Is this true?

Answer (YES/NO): NO